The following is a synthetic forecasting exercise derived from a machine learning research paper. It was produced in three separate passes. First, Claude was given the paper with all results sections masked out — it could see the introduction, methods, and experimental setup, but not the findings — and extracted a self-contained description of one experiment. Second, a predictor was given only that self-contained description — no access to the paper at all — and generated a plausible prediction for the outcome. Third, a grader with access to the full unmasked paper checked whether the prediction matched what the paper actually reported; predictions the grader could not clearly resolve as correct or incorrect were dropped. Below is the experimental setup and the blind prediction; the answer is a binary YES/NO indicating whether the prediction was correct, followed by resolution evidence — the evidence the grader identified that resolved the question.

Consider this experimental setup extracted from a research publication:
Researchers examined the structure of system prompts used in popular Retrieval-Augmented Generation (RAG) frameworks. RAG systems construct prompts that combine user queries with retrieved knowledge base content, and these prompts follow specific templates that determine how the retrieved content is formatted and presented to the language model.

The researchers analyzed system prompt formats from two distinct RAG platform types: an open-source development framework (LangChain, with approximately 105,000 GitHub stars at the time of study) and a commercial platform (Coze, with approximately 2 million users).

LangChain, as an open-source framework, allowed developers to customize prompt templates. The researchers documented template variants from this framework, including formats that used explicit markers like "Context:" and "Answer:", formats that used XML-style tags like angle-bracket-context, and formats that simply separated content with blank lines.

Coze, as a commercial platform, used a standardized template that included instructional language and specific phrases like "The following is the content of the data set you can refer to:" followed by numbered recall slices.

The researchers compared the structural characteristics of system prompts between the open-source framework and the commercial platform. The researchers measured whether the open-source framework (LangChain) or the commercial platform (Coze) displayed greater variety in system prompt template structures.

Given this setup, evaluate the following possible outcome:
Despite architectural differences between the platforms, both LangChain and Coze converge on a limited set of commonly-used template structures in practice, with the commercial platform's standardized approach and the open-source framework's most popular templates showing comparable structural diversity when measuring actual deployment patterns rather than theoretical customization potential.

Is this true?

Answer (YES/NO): NO